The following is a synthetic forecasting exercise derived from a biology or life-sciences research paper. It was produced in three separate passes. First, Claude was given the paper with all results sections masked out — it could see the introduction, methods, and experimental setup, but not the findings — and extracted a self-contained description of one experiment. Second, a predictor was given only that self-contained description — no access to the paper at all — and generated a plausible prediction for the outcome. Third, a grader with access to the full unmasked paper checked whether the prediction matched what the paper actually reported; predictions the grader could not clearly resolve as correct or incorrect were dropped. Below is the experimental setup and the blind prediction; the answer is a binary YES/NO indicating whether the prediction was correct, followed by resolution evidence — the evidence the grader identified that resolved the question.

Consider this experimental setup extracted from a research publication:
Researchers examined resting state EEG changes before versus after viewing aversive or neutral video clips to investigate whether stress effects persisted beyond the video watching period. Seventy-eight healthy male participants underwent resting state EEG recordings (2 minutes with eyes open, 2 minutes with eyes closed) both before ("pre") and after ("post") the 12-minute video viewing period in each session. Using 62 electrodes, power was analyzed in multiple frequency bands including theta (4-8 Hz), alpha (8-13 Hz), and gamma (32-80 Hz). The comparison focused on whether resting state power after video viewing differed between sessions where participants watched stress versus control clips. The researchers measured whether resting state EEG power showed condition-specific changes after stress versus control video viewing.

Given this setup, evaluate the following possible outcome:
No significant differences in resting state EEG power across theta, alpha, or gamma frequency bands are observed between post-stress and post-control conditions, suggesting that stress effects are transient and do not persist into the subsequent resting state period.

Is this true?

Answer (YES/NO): NO